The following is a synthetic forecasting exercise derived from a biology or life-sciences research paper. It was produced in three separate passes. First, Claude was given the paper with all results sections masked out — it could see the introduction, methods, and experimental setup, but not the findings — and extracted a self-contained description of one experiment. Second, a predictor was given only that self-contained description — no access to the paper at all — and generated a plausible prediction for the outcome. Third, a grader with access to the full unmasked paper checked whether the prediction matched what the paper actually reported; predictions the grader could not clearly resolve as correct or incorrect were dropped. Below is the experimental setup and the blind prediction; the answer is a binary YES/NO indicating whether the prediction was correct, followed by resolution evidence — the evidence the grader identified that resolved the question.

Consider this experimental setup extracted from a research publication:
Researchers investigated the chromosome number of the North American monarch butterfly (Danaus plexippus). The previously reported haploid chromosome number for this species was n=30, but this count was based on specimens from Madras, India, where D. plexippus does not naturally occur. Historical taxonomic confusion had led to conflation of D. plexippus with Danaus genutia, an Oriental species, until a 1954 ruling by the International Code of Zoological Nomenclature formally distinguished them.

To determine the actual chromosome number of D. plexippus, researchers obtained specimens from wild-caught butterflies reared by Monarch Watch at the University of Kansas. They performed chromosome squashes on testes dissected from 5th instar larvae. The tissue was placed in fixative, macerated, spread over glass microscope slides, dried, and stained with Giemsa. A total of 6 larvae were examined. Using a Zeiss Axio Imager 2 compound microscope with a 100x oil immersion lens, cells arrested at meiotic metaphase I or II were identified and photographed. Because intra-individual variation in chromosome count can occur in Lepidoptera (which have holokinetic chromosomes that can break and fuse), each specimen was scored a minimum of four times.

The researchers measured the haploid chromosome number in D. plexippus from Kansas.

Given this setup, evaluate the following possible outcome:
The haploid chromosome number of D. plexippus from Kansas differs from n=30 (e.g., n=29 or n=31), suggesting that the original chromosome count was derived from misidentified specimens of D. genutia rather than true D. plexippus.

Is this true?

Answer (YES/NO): YES